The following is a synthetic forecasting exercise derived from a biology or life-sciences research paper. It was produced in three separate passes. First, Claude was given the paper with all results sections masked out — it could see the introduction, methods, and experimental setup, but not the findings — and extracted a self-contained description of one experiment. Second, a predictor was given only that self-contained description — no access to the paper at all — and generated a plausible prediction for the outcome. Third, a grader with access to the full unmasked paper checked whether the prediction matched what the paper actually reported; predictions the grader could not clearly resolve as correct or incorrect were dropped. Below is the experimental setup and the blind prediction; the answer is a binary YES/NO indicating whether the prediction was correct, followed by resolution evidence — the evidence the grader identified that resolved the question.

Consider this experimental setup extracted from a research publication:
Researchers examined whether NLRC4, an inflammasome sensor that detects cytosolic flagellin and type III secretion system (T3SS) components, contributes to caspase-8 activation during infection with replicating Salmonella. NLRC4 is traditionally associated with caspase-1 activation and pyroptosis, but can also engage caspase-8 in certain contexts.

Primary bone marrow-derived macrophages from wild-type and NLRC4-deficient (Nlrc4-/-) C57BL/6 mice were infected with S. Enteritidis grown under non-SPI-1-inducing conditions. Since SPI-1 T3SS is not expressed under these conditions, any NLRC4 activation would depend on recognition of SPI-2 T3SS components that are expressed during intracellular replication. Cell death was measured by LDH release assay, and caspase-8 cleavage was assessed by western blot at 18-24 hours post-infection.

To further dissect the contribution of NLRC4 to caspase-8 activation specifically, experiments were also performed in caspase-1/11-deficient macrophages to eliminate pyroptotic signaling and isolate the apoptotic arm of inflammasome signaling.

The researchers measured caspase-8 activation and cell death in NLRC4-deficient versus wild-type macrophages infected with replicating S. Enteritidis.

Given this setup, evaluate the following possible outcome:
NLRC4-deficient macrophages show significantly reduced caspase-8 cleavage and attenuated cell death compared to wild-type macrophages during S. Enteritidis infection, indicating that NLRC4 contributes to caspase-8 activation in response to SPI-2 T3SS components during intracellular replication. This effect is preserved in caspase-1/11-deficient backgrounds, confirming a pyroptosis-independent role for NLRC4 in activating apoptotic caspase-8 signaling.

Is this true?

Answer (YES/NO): NO